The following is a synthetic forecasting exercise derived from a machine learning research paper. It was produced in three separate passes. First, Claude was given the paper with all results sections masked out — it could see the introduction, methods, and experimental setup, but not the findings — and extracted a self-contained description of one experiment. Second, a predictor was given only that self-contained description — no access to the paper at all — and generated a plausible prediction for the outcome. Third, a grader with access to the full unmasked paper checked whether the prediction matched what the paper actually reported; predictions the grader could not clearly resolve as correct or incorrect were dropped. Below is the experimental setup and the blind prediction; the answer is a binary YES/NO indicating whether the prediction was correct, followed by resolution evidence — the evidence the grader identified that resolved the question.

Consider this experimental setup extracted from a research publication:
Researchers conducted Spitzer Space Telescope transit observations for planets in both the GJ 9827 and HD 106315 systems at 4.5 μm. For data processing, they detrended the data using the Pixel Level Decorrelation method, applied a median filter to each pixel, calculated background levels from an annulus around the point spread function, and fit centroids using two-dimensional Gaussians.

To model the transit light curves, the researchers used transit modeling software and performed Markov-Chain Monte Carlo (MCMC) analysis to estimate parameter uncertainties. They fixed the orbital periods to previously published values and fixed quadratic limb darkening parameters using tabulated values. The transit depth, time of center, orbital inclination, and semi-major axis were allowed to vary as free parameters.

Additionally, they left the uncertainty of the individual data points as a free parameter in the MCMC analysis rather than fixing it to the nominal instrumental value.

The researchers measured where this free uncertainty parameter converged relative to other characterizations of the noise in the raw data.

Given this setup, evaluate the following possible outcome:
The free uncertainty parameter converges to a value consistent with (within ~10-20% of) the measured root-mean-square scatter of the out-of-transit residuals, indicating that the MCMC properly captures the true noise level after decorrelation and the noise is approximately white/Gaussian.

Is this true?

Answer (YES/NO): NO